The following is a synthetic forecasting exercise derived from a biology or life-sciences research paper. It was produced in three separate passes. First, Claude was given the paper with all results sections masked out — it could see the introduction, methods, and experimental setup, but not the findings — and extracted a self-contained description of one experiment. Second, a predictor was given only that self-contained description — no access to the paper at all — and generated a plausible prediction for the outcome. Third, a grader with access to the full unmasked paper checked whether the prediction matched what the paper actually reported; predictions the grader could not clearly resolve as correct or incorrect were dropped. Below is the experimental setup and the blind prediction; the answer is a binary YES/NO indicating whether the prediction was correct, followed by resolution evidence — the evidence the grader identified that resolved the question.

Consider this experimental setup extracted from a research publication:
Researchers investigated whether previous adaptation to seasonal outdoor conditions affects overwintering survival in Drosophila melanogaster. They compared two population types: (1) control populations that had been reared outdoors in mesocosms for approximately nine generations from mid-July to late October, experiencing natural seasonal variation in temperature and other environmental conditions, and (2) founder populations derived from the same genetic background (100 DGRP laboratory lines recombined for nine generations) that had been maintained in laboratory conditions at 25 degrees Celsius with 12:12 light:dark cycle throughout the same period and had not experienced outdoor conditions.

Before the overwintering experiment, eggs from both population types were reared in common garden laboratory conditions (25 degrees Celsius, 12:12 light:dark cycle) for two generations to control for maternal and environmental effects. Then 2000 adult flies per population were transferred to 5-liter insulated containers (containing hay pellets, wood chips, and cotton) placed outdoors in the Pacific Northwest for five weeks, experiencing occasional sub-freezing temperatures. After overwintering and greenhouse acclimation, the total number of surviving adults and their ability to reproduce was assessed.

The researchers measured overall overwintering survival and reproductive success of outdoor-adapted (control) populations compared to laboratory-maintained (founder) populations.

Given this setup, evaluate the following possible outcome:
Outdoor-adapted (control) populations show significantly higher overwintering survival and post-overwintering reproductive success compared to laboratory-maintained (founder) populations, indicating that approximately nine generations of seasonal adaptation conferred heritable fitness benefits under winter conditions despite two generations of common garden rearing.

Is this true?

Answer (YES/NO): NO